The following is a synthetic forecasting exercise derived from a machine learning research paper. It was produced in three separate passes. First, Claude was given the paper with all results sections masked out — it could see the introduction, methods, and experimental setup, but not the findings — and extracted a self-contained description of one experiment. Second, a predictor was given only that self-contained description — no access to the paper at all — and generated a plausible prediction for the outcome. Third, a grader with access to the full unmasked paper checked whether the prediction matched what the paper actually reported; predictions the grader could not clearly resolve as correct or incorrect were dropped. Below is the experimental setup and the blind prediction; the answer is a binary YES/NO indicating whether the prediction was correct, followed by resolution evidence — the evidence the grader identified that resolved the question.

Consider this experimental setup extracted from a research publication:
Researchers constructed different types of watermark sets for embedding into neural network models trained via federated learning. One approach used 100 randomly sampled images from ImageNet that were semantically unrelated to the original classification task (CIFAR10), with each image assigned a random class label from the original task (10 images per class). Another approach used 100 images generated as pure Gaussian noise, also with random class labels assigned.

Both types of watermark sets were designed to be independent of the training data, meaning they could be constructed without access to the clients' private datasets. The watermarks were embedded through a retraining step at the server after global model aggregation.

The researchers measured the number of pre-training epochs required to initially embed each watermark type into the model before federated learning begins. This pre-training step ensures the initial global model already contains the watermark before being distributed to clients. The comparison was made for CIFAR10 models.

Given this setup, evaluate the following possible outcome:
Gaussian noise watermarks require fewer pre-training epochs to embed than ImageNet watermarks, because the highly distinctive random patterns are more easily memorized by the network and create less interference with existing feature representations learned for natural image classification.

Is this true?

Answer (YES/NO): NO